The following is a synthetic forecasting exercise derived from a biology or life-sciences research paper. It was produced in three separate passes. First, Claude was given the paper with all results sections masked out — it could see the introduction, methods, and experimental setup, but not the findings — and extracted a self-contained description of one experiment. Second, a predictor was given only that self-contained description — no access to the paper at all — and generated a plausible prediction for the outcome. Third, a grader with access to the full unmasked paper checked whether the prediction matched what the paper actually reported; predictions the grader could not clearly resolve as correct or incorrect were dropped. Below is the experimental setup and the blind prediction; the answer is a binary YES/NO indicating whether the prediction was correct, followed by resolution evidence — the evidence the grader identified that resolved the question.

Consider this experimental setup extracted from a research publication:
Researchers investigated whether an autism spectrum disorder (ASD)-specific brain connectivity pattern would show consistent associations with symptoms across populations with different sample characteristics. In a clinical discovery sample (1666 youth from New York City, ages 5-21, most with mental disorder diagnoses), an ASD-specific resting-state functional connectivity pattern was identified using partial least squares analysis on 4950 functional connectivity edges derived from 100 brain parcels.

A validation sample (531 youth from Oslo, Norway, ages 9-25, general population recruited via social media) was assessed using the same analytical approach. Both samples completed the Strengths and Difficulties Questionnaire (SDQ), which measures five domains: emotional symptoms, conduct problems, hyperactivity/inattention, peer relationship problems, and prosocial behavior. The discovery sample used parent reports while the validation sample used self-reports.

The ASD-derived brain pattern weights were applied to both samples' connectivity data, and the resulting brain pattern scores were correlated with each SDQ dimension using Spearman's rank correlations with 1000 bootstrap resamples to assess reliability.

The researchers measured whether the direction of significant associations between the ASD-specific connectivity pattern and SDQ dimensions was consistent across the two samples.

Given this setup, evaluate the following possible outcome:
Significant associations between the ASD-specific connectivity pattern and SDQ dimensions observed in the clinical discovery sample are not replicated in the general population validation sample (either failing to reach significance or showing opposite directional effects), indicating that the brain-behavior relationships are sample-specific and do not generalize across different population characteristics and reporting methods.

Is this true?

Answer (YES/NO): YES